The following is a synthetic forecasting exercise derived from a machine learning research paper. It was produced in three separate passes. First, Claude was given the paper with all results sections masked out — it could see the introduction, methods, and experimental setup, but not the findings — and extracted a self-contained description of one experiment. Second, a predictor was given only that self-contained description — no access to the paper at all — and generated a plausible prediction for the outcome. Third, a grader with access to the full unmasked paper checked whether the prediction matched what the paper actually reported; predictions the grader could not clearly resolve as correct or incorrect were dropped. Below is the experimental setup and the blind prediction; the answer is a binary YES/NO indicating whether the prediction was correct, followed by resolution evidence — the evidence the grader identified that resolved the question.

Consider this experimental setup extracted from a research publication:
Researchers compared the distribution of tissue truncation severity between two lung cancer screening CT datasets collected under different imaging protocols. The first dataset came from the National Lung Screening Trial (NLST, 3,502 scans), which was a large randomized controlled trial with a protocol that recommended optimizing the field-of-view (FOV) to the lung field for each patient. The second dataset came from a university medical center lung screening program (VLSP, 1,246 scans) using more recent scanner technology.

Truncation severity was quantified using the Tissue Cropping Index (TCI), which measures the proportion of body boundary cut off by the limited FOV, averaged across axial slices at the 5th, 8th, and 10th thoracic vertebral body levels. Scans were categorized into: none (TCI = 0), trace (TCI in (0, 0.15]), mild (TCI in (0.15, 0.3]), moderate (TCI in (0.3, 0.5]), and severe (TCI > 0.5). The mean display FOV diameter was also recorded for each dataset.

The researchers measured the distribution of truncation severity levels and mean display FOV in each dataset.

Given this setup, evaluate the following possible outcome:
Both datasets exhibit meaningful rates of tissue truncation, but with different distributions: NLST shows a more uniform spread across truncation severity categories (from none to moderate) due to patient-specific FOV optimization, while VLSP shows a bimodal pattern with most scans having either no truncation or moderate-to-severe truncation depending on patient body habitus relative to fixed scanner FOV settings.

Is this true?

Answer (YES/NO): NO